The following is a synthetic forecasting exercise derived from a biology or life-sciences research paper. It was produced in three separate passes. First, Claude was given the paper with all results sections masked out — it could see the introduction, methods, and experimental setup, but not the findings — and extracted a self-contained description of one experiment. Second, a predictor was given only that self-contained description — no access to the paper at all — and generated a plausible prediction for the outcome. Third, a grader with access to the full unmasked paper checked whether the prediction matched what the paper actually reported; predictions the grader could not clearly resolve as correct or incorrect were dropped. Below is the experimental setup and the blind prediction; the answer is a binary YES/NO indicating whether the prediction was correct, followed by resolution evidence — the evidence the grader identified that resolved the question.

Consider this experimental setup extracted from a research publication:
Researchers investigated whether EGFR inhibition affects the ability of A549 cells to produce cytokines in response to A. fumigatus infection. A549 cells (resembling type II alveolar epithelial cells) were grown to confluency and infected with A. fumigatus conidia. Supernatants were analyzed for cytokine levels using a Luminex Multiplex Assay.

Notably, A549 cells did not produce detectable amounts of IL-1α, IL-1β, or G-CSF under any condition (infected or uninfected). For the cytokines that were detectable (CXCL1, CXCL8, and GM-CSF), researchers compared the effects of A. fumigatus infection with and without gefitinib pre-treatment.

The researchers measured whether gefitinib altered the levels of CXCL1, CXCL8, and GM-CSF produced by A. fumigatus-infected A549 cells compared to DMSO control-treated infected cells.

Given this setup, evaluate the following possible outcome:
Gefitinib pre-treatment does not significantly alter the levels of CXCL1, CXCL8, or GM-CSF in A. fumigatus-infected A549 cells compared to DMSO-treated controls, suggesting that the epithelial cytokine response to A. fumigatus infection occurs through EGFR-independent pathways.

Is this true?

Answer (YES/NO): YES